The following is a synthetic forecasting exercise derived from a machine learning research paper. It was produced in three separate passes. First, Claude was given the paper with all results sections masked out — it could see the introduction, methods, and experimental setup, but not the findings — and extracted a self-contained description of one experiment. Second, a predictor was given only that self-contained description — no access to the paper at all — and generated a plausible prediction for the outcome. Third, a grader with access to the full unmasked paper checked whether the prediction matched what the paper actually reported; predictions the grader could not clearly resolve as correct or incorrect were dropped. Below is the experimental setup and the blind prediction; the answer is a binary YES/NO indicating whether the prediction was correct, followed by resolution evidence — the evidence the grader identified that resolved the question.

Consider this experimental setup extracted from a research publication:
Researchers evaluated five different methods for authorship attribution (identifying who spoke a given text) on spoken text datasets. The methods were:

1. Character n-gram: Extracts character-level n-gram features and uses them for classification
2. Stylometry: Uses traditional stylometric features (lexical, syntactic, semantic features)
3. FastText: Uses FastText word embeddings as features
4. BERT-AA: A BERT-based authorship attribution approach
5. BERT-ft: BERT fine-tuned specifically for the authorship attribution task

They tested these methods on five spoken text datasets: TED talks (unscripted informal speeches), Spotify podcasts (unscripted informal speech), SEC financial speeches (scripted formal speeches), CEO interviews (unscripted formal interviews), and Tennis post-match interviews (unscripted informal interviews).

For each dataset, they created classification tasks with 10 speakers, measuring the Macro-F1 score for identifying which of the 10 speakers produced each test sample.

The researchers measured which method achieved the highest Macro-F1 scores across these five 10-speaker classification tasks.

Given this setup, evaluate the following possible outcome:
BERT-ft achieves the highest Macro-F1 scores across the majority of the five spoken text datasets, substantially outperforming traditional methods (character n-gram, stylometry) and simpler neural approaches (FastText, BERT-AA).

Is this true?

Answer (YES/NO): NO